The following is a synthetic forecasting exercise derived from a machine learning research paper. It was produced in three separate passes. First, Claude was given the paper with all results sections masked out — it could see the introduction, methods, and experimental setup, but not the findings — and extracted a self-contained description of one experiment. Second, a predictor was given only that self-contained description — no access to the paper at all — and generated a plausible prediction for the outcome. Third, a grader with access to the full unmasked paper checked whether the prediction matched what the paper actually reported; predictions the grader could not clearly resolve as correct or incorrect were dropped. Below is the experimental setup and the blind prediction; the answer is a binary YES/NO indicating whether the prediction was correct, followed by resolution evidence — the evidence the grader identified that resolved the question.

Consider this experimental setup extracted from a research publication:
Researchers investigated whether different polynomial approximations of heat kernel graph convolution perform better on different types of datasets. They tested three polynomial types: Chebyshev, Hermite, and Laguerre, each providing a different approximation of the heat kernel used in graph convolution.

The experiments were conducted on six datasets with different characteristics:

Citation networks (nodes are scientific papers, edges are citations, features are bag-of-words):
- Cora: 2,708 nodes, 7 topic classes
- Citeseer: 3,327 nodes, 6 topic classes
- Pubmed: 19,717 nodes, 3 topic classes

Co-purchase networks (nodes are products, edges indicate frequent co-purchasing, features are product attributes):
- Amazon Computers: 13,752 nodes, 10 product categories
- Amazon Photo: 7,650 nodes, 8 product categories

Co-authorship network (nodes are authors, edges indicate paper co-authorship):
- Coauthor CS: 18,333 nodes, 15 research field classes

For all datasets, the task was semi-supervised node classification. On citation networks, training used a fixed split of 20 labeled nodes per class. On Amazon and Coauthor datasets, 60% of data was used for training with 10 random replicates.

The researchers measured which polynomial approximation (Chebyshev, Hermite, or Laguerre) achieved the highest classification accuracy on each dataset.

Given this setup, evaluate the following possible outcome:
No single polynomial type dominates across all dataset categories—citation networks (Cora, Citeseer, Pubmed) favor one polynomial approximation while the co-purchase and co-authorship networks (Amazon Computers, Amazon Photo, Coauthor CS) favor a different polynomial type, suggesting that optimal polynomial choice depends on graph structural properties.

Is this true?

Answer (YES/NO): NO